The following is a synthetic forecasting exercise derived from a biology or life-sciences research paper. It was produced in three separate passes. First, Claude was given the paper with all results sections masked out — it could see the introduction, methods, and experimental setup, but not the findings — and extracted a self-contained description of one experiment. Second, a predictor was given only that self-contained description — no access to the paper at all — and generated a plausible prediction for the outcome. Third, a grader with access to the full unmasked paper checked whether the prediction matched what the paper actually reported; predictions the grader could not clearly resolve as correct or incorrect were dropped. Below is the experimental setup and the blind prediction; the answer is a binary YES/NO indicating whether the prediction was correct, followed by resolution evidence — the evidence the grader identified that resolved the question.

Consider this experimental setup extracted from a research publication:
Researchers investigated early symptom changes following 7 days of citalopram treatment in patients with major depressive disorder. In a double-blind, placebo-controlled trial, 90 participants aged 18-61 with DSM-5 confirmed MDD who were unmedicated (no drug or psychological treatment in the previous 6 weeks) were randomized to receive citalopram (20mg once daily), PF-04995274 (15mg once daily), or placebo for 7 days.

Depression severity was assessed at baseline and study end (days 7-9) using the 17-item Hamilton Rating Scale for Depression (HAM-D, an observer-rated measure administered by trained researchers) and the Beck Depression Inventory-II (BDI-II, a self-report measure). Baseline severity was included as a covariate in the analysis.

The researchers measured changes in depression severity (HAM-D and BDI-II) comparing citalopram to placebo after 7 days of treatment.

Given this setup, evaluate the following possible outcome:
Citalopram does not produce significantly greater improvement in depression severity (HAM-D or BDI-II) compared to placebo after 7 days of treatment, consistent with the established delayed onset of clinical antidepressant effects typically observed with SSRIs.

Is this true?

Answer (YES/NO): NO